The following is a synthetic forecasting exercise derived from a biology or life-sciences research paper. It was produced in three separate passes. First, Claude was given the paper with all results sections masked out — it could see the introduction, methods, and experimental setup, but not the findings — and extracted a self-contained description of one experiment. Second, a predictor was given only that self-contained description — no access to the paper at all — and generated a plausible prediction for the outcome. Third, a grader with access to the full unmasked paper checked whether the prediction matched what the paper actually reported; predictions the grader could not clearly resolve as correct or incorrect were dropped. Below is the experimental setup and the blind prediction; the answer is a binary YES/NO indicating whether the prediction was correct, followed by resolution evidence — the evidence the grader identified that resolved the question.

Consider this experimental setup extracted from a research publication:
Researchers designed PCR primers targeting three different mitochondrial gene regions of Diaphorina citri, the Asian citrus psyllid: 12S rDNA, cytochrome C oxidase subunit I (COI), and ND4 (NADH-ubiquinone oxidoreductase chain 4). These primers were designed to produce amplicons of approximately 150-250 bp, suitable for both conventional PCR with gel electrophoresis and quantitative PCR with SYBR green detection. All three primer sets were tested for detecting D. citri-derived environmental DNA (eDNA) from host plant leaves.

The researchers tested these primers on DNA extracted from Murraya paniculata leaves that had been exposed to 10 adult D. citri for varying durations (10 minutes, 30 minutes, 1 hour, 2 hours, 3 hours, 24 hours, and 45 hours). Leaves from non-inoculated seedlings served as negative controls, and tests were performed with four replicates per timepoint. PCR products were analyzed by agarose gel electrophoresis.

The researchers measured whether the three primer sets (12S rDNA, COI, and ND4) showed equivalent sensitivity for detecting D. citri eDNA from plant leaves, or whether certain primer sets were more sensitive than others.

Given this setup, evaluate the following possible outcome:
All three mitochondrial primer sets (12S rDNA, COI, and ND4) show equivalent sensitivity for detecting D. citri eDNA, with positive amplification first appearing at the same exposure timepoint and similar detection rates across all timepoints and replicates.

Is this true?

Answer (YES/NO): NO